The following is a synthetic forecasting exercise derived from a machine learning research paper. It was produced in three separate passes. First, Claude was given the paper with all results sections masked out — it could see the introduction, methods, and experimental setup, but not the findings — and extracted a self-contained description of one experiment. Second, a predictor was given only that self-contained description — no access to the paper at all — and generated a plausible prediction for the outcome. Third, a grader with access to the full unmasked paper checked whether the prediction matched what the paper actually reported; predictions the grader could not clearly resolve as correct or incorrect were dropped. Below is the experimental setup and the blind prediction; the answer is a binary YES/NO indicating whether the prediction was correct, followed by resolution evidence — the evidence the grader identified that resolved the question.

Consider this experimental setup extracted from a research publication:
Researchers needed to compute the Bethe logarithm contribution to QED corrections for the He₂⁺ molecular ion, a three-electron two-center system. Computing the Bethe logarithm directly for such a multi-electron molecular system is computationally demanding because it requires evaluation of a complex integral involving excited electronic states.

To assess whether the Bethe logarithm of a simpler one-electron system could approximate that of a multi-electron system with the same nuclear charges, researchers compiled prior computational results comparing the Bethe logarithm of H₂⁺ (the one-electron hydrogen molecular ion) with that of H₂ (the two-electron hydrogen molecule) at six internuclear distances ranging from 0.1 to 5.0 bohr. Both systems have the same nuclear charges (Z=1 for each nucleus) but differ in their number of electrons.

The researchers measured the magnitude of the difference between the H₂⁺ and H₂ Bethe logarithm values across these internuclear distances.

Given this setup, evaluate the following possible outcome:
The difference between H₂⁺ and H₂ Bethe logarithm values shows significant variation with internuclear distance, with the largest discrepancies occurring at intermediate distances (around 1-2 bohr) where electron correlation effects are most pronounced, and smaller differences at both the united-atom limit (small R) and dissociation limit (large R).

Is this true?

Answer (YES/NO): NO